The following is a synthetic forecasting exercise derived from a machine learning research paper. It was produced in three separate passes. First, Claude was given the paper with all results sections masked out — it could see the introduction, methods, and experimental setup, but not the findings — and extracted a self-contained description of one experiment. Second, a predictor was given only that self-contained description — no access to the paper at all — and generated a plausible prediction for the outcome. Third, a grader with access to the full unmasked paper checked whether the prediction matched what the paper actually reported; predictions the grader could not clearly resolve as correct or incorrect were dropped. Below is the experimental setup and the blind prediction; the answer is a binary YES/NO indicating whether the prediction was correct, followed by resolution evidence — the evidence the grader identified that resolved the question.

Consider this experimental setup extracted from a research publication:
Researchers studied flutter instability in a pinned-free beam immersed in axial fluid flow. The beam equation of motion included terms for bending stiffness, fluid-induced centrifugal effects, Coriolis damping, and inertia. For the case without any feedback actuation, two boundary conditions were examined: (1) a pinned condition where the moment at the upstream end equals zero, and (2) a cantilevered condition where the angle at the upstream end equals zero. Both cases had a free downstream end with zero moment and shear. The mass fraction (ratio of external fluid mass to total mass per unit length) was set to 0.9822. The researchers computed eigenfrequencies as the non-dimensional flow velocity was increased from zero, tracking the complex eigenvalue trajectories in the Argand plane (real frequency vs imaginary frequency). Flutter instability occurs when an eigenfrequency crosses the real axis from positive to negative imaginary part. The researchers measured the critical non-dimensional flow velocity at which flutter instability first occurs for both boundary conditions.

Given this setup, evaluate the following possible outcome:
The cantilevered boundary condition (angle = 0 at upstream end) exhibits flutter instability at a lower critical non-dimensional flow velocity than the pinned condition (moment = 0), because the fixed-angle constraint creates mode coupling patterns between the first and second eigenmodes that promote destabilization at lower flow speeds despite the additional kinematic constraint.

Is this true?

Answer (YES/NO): NO